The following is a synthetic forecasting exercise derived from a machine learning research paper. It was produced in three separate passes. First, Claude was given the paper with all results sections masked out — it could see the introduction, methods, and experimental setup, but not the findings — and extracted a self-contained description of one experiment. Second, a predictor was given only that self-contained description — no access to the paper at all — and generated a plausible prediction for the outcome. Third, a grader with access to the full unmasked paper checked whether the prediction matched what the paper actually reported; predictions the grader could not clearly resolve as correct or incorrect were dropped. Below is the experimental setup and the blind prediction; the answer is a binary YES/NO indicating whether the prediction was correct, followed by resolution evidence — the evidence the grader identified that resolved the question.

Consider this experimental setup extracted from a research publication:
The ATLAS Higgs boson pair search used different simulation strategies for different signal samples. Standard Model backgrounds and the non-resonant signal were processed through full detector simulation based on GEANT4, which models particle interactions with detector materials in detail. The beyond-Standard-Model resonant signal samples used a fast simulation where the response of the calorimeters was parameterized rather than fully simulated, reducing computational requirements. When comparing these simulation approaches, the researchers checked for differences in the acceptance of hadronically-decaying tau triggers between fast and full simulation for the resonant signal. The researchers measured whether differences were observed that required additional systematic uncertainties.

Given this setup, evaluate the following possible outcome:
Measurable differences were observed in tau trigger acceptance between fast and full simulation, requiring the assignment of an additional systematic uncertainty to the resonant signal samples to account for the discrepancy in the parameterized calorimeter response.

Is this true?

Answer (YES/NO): YES